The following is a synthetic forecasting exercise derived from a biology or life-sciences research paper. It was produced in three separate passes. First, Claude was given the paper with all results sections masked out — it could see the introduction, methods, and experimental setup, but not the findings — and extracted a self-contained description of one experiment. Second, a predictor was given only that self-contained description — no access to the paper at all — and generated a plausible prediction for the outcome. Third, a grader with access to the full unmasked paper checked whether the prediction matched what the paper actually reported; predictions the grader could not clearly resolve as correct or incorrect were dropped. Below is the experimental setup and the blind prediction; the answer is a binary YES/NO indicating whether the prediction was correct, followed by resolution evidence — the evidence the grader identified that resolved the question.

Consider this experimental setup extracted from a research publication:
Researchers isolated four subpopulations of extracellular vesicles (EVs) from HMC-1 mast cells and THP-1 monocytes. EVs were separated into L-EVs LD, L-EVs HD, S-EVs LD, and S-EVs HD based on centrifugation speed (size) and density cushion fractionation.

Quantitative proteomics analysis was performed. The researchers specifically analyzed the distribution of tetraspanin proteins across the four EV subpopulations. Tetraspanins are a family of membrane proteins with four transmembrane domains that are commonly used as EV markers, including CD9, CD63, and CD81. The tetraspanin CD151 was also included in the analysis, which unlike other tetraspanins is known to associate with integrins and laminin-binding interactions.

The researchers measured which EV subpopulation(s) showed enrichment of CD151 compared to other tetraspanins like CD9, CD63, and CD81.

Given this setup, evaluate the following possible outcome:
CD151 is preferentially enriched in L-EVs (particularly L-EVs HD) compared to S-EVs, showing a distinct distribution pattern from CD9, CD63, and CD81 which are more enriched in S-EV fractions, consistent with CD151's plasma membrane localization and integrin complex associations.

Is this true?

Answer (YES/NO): NO